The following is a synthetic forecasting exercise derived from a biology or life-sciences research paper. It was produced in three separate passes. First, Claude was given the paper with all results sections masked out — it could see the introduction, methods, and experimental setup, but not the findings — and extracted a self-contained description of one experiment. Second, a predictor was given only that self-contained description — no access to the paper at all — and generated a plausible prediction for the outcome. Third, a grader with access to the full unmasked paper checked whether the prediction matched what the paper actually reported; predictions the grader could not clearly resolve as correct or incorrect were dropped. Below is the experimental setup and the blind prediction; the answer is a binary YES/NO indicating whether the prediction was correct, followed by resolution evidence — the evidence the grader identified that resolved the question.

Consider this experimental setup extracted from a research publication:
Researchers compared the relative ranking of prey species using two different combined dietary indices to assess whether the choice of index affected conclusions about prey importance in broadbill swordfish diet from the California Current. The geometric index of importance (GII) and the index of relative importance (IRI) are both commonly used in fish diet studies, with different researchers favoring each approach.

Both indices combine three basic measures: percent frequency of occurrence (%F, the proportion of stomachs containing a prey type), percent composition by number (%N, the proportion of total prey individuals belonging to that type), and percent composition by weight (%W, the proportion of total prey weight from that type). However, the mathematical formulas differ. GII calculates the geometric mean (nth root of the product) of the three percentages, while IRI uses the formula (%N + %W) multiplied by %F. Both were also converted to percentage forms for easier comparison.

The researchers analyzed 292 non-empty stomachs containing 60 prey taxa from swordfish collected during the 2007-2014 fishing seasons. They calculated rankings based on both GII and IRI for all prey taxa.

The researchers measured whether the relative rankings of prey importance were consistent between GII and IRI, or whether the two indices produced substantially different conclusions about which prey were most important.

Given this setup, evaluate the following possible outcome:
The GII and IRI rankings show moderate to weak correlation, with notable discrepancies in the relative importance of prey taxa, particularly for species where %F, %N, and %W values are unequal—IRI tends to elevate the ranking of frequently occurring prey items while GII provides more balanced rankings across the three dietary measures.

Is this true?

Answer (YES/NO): NO